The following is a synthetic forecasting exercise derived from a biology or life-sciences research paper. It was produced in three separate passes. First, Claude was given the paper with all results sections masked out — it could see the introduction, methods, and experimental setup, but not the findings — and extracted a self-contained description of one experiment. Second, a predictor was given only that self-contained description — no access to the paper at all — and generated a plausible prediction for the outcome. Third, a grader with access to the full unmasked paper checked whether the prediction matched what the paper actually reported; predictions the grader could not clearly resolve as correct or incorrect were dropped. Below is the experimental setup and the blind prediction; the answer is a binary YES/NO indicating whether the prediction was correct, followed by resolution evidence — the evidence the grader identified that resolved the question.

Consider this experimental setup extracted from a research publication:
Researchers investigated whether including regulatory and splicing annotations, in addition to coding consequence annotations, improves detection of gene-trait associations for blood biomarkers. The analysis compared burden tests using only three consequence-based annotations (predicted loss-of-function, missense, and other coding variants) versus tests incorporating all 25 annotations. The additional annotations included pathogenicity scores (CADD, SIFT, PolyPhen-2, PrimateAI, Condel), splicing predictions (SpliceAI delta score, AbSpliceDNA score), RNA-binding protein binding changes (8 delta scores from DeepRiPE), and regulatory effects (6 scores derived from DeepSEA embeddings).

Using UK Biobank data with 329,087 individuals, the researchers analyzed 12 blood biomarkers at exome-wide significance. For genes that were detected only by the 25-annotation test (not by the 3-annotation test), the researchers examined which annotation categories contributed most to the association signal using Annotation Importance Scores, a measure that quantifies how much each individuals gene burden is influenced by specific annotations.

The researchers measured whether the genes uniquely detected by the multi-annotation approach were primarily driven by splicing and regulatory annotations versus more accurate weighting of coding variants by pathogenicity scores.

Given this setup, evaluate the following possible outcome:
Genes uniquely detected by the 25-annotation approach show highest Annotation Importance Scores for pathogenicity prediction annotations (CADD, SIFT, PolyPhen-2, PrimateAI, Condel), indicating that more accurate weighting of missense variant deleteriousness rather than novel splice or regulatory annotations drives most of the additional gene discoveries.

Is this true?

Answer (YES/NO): NO